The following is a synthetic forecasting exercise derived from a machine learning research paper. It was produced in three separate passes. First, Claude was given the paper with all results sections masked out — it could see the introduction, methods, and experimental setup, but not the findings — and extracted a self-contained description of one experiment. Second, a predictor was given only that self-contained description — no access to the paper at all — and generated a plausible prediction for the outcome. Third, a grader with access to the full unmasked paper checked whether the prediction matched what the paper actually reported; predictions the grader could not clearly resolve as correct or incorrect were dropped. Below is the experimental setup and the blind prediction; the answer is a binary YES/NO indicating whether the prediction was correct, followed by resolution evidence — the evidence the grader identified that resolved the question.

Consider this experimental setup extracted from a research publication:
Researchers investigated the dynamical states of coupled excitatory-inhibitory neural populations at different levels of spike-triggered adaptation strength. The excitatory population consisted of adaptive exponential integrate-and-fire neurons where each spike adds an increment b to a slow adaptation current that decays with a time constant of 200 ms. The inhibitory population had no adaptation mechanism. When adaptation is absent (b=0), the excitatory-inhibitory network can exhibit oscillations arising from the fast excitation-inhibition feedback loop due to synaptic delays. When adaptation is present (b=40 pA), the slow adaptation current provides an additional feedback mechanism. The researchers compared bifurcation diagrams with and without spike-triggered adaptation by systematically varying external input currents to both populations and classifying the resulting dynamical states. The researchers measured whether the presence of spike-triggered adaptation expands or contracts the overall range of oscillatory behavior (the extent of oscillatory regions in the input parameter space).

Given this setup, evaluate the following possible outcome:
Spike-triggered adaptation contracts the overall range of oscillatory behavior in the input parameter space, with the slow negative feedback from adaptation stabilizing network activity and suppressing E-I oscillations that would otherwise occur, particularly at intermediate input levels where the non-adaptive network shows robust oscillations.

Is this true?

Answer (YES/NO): NO